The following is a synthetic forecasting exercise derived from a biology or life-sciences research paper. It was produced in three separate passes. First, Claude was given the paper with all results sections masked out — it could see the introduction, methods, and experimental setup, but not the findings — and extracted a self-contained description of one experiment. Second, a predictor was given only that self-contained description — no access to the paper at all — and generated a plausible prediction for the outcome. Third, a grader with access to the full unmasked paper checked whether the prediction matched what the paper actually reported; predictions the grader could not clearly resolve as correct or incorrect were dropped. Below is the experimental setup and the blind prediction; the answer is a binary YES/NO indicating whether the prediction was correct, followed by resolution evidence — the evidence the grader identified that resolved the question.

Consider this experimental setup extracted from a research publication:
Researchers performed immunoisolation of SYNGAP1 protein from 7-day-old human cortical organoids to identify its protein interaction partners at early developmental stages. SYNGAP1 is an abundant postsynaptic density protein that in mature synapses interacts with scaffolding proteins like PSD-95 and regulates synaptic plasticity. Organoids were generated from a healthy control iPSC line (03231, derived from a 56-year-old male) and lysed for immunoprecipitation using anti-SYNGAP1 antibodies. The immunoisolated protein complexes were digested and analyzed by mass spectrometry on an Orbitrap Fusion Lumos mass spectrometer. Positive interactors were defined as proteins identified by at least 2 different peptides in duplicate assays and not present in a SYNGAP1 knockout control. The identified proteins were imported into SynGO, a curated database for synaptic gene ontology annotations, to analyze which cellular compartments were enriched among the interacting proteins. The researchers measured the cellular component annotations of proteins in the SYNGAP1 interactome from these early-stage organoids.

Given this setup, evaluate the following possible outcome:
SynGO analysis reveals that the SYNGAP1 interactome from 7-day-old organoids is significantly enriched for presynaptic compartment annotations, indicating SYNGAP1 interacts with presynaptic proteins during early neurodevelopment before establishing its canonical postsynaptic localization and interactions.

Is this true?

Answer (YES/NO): NO